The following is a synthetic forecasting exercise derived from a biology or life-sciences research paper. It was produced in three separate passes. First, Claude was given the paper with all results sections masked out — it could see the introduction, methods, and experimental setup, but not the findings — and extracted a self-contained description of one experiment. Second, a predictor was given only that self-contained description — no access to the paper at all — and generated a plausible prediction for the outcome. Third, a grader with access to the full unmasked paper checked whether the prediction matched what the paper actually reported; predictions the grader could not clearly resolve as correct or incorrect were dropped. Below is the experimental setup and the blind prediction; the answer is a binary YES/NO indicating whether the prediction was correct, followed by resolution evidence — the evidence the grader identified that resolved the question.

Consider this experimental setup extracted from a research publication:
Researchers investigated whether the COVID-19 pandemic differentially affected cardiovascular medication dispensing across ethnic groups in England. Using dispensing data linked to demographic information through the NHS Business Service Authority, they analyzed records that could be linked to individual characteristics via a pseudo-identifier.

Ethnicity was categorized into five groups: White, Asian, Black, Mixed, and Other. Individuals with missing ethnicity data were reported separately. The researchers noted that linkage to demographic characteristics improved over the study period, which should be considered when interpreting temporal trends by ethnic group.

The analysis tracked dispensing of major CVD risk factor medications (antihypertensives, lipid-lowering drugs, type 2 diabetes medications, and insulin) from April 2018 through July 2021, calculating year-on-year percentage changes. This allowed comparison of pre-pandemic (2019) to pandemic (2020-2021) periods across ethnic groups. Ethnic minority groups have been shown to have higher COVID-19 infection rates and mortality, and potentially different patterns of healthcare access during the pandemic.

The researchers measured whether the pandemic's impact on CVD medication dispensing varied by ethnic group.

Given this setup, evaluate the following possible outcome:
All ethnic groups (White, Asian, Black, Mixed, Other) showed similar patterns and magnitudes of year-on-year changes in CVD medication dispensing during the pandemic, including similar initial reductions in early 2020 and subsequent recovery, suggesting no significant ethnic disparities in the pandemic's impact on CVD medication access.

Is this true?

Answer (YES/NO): NO